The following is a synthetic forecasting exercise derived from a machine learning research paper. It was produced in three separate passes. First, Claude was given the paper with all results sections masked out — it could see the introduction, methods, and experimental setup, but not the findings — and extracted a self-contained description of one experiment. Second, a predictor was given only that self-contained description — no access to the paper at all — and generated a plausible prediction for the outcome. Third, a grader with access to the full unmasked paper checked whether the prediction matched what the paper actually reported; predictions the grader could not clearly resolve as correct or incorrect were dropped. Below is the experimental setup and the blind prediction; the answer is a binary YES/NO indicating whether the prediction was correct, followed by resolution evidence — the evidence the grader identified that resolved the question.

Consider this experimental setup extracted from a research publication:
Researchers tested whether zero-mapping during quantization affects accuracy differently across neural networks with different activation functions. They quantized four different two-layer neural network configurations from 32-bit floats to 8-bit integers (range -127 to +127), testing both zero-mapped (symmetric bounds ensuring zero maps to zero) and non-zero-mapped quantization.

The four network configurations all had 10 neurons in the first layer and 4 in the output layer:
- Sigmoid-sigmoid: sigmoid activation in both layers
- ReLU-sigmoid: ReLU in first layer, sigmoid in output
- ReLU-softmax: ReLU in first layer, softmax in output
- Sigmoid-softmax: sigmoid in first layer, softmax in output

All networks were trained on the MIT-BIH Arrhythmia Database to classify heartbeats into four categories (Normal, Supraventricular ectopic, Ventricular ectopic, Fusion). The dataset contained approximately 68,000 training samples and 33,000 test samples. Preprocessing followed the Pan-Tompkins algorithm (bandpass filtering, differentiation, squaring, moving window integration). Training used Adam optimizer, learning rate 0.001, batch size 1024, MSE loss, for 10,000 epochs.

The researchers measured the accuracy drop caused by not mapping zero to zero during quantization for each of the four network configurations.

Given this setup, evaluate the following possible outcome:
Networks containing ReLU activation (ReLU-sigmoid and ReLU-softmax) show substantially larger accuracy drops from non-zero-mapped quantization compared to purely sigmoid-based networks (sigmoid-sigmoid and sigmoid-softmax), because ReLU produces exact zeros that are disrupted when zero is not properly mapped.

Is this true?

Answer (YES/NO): NO